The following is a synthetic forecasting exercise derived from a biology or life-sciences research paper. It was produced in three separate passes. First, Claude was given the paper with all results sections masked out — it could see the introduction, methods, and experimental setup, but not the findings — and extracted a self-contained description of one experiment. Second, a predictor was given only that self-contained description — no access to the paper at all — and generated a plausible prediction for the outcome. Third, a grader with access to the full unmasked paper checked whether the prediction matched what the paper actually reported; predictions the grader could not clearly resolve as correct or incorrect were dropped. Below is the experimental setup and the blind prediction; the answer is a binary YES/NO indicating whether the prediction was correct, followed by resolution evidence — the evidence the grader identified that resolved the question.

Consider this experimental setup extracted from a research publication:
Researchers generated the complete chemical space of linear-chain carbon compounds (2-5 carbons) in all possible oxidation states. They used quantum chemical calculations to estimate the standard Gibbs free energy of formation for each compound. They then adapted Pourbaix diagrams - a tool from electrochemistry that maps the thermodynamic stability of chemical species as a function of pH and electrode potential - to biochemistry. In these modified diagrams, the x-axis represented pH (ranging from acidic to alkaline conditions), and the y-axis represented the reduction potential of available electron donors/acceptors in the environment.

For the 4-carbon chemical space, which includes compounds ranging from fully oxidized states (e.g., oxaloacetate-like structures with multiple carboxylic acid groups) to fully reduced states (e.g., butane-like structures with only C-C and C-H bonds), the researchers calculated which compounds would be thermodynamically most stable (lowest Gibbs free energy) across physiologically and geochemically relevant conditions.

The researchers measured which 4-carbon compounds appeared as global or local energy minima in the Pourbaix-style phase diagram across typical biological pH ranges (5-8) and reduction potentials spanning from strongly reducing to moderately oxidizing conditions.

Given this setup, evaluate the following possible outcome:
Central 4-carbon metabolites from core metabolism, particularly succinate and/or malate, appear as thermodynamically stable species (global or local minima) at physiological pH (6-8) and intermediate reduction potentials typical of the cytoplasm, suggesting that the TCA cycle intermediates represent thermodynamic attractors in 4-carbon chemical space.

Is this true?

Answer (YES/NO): YES